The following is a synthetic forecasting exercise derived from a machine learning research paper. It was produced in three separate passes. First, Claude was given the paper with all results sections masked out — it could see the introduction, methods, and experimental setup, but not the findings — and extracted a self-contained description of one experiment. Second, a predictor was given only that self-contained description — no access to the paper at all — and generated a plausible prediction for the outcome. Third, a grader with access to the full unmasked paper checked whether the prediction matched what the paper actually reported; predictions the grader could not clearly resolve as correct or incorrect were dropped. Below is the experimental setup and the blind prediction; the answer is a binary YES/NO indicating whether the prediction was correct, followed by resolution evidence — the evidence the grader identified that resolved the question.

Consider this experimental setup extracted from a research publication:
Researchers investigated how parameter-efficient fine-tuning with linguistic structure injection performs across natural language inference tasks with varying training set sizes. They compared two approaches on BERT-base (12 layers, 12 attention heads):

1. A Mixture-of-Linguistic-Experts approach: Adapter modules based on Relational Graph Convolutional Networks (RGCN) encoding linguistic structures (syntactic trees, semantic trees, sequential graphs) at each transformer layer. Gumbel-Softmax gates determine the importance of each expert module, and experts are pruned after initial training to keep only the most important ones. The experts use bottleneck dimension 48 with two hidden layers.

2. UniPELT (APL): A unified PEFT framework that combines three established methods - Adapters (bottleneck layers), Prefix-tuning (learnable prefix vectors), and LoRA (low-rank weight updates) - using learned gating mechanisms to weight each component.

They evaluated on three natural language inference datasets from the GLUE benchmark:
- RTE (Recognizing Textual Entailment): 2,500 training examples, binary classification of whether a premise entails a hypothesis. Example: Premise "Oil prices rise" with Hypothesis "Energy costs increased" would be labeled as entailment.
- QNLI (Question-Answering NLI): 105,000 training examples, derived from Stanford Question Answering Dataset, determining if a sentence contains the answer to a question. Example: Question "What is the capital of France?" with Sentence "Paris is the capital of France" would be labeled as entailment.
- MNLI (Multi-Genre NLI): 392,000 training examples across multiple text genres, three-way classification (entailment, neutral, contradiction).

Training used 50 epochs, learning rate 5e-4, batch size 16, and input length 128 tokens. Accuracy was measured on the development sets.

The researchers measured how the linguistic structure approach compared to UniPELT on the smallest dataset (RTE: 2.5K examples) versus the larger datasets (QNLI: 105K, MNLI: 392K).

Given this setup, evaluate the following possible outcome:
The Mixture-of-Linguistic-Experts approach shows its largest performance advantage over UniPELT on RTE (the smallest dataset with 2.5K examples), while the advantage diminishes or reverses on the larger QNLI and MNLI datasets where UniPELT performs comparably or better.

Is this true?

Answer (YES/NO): NO